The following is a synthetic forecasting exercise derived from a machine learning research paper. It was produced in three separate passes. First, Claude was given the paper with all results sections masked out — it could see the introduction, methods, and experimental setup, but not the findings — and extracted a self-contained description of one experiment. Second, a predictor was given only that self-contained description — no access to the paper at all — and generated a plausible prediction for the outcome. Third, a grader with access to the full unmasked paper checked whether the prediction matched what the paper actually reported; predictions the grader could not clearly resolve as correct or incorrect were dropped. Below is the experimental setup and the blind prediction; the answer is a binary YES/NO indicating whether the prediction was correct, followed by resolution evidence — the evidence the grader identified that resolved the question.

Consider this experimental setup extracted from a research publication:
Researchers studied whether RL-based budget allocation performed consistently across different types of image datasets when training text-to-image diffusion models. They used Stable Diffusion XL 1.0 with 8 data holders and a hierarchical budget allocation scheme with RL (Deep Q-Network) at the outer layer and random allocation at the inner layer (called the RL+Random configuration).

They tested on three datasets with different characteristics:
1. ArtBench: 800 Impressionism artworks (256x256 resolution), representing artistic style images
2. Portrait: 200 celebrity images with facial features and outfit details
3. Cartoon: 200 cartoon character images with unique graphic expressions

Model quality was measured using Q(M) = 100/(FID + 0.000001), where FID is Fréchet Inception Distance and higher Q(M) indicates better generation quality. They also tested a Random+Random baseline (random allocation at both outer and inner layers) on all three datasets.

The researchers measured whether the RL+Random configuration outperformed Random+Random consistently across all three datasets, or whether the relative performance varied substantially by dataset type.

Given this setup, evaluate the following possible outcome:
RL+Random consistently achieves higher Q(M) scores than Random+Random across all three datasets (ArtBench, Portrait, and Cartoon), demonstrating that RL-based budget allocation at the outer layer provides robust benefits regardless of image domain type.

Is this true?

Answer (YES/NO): YES